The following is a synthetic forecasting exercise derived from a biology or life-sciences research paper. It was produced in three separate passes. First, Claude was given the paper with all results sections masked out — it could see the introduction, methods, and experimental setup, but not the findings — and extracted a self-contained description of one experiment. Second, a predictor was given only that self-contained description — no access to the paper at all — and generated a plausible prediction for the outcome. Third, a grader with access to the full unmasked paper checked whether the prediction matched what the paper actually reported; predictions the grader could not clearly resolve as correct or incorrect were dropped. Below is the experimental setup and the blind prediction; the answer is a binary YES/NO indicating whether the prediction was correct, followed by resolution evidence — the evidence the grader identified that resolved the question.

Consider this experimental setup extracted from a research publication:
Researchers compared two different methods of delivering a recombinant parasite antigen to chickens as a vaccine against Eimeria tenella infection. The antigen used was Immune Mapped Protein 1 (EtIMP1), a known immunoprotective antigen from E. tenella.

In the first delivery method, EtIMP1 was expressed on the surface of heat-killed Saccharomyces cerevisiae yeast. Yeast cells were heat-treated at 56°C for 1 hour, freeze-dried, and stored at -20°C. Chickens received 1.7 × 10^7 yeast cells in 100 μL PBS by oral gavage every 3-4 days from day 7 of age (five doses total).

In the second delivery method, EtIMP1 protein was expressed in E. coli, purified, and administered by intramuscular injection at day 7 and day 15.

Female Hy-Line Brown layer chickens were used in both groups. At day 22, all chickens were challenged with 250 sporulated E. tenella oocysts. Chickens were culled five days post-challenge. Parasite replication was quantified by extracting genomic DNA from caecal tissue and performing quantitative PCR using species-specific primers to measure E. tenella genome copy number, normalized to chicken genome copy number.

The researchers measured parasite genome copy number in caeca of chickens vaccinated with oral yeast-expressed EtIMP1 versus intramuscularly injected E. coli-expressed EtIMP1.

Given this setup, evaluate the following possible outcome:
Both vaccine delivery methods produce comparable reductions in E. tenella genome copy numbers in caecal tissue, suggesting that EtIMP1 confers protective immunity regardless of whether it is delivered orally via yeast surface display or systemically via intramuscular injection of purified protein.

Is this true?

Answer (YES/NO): YES